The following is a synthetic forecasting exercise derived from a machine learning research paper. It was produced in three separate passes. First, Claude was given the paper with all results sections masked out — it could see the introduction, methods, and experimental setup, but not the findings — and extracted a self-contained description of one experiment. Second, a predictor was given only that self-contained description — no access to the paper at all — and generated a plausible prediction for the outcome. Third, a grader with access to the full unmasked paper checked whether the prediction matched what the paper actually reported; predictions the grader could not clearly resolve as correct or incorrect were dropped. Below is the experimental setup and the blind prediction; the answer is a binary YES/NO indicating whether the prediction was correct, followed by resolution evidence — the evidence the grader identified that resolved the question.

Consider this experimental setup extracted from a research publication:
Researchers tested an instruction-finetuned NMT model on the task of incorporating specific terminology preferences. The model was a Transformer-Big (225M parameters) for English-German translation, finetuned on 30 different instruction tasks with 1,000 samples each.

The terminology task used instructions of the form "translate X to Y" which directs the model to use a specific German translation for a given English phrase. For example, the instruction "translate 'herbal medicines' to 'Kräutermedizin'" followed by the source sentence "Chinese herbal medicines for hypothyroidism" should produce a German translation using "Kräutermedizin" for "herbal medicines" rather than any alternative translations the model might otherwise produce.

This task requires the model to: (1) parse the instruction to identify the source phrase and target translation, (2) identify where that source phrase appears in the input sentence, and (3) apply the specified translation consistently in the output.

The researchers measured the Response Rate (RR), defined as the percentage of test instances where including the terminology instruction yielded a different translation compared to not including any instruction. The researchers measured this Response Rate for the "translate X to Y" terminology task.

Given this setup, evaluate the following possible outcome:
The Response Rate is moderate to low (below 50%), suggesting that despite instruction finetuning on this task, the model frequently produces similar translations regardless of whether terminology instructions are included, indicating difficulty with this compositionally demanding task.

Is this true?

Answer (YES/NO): NO